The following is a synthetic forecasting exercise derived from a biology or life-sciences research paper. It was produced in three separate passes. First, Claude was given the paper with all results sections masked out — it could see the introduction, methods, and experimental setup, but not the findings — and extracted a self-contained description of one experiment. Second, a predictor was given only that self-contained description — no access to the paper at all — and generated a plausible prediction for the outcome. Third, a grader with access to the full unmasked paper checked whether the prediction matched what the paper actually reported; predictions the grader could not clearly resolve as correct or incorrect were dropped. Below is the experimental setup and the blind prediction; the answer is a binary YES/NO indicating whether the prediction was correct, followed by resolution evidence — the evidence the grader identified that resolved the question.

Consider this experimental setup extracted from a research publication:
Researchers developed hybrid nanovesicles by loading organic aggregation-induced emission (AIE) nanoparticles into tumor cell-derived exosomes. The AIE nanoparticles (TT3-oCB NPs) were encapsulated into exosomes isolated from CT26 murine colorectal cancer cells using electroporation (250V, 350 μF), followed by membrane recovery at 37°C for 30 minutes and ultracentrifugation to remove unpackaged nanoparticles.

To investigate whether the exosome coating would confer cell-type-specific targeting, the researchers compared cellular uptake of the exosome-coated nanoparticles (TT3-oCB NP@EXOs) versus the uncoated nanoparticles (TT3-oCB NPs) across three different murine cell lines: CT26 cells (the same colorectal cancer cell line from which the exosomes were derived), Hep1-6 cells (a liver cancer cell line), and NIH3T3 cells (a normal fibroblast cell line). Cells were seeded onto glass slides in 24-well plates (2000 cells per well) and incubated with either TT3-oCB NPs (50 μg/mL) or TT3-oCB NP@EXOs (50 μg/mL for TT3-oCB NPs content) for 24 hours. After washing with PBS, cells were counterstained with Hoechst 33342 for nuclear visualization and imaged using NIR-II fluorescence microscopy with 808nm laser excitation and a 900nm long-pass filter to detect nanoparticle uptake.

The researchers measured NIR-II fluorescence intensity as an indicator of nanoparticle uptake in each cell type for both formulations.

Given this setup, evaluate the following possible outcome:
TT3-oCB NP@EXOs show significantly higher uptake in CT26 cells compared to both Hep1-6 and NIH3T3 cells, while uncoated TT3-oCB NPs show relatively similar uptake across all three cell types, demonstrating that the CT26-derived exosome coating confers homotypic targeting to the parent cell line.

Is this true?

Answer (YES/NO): NO